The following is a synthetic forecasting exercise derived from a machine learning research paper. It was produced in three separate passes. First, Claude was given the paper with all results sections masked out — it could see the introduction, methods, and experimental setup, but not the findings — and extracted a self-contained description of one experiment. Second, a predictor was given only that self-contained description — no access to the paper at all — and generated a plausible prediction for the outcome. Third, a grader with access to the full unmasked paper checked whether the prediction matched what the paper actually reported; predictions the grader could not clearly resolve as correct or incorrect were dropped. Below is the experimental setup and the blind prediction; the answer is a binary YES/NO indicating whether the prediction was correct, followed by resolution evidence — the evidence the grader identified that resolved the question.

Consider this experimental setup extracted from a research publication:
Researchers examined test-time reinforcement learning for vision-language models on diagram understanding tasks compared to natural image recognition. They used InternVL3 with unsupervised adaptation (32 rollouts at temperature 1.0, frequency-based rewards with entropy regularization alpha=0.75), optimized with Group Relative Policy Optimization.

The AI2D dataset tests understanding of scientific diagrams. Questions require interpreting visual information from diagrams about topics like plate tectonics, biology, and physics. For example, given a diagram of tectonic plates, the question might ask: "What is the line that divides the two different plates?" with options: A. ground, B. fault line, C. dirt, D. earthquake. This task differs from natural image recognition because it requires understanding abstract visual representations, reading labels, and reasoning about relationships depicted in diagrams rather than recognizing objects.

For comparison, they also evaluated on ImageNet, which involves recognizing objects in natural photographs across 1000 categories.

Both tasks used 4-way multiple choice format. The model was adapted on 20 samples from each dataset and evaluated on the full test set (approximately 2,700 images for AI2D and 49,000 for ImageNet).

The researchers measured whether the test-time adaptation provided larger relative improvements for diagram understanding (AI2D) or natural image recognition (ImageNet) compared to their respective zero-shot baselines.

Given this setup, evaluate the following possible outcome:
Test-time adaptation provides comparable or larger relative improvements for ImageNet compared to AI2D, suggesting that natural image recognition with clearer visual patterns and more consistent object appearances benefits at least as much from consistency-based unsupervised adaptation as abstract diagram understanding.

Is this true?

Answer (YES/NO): NO